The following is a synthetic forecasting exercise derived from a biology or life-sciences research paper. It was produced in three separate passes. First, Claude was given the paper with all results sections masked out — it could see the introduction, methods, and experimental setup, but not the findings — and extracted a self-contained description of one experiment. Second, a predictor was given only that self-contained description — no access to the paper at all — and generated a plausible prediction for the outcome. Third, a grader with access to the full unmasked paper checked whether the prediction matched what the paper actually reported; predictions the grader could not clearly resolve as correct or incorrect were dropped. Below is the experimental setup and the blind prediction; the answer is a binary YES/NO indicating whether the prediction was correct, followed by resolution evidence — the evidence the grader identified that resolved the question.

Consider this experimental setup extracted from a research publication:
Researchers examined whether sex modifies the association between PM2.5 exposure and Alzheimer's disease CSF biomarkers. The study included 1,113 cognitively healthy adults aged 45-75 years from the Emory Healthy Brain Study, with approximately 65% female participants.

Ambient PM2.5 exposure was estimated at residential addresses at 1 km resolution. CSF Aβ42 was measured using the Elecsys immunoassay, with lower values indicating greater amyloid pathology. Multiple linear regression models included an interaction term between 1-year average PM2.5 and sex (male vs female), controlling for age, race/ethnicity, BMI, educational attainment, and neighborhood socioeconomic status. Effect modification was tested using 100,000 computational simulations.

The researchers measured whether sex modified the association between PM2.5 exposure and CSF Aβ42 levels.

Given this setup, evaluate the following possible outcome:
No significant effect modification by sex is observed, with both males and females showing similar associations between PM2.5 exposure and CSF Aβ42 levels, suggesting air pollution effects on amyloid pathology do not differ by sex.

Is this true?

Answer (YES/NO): YES